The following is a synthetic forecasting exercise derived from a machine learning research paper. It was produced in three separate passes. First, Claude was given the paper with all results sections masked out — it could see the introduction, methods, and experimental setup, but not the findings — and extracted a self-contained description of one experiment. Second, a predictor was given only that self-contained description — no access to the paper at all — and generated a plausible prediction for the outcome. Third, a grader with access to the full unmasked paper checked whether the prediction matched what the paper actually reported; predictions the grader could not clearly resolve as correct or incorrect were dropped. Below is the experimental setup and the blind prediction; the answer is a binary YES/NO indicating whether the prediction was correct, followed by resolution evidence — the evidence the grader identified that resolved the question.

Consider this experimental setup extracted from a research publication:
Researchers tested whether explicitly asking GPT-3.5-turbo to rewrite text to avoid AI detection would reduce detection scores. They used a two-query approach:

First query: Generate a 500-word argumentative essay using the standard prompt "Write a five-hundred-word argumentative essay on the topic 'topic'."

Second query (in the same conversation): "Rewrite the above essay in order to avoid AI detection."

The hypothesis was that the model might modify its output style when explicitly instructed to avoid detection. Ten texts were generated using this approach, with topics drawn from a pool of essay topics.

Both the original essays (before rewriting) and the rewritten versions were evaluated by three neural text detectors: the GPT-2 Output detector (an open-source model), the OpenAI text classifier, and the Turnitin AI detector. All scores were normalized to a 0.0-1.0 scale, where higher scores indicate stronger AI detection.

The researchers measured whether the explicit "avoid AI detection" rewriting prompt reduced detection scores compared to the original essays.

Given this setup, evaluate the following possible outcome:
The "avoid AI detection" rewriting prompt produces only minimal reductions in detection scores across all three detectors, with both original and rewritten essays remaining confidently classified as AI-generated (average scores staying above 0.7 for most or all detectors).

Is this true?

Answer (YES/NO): NO